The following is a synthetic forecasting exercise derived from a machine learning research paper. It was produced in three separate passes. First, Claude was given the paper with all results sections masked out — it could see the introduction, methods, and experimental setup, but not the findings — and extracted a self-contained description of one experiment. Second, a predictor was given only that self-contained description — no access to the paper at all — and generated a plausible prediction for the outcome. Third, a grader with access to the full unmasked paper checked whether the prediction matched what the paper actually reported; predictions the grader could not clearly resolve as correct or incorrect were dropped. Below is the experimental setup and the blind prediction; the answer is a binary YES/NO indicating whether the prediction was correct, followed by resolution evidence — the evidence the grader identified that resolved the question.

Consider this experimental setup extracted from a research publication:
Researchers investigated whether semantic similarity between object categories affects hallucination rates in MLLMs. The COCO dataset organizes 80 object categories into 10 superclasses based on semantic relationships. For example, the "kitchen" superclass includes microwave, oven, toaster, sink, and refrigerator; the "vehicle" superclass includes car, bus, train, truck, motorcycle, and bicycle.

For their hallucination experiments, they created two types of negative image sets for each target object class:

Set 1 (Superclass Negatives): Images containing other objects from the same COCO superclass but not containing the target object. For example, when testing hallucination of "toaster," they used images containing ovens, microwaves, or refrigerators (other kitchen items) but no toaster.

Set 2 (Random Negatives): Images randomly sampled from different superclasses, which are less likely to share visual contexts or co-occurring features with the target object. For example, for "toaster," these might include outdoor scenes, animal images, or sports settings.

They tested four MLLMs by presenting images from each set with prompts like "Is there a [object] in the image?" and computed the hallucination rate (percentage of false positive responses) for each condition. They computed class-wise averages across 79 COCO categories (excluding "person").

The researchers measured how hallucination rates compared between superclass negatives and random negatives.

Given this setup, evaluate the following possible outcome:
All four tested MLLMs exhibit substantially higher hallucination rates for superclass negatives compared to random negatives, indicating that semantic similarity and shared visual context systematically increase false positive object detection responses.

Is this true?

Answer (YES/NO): YES